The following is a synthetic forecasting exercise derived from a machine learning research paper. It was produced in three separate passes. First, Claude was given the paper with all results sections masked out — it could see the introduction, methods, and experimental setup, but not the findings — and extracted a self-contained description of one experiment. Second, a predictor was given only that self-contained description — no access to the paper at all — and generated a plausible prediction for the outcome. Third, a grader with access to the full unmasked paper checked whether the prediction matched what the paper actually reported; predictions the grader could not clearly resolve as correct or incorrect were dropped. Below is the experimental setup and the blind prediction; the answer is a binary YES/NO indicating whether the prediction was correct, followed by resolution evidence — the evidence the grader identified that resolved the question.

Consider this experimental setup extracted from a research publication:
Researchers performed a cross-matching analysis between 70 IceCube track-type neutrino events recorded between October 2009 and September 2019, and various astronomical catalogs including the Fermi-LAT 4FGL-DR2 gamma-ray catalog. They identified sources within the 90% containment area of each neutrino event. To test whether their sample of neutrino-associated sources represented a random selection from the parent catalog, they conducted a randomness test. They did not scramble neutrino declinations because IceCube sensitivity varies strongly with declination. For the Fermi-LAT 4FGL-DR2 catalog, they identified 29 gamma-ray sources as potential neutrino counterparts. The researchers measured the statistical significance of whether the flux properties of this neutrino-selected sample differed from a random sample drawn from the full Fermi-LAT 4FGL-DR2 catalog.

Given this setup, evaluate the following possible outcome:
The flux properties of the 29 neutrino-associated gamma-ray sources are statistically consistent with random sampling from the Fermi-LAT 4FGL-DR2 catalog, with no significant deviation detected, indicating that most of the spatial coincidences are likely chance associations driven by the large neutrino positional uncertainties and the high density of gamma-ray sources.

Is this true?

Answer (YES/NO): NO